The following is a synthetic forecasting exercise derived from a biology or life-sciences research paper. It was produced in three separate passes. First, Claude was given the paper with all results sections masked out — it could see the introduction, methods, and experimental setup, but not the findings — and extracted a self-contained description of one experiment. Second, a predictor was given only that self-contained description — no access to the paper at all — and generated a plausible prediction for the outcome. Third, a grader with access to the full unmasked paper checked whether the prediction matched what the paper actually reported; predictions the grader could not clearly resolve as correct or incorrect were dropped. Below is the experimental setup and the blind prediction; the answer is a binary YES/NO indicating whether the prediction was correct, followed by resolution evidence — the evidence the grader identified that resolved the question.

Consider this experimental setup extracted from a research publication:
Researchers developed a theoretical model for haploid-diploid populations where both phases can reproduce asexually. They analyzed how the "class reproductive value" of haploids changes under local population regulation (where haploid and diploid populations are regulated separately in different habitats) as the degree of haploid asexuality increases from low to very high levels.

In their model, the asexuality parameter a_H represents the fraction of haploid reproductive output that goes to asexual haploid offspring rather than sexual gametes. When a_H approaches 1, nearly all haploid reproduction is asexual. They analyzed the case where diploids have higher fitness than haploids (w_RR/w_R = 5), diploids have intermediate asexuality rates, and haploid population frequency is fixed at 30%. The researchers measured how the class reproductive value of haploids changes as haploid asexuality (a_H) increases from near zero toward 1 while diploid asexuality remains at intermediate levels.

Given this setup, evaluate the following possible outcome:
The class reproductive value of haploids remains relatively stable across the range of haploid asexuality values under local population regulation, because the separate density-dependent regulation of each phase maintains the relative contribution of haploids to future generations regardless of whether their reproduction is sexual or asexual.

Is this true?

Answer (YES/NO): NO